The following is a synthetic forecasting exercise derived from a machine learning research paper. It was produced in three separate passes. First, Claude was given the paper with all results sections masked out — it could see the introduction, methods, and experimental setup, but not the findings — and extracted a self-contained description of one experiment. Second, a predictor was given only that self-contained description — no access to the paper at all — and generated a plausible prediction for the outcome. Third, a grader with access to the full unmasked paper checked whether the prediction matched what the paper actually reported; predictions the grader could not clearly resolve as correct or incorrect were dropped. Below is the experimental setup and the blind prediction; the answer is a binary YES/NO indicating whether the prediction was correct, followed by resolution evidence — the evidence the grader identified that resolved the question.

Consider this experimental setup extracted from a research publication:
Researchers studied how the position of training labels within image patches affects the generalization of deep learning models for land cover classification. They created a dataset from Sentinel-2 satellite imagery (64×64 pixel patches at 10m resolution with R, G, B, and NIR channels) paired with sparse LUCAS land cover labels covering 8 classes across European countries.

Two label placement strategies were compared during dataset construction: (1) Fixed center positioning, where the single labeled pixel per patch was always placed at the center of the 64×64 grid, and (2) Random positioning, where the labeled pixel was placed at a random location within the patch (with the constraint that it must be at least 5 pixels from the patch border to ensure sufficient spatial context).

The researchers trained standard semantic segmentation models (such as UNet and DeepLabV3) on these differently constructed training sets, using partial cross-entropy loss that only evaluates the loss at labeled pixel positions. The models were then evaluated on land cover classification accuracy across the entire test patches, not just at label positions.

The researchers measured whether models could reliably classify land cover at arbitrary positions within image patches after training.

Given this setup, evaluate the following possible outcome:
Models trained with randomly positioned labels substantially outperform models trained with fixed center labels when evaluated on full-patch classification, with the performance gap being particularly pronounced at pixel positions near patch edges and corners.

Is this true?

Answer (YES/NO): NO